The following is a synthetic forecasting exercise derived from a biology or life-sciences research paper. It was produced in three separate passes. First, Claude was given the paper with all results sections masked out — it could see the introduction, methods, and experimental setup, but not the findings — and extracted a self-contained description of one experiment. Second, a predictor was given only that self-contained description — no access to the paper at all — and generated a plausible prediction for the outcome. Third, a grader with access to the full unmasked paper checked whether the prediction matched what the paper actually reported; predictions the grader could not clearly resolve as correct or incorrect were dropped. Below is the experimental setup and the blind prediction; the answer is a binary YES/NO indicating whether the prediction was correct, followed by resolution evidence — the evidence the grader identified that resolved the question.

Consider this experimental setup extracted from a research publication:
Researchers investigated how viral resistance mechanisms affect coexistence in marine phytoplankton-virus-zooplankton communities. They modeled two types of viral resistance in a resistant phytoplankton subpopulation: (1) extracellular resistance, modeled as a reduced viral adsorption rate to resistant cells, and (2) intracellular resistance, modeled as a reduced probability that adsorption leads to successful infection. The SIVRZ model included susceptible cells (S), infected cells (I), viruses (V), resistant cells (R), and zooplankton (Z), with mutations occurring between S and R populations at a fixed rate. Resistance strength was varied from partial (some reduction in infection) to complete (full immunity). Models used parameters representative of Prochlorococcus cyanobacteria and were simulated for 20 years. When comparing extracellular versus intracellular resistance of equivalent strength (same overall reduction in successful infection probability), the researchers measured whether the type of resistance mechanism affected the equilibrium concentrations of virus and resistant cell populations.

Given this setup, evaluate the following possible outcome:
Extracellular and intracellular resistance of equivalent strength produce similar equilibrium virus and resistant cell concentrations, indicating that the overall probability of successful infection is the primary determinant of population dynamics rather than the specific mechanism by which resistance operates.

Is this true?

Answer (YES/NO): NO